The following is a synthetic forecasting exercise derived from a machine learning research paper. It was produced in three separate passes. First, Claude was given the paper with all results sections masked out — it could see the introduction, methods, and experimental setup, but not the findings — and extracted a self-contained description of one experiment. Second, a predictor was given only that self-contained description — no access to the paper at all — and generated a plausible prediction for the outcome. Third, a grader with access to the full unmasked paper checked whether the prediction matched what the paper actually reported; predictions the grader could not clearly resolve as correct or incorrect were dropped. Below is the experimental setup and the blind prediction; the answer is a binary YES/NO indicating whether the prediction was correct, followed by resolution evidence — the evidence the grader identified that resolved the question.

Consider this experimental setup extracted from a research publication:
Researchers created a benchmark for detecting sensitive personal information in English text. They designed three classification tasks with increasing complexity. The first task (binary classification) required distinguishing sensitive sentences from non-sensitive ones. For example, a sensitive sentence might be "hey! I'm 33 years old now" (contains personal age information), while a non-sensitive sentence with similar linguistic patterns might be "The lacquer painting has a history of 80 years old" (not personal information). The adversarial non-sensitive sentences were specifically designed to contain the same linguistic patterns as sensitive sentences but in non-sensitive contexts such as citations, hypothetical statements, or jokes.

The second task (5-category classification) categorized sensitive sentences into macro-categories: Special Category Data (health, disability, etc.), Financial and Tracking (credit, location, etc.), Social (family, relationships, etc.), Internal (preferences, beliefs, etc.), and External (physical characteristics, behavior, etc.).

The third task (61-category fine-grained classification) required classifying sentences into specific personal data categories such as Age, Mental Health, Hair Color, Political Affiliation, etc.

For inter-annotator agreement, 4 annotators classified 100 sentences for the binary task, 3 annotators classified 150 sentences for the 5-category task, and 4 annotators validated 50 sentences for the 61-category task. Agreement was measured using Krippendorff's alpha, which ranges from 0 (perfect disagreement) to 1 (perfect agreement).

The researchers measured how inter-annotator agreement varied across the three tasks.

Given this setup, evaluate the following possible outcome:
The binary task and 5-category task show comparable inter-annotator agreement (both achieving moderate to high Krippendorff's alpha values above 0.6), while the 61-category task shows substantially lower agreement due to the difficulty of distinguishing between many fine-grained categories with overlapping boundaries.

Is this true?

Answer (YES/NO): NO